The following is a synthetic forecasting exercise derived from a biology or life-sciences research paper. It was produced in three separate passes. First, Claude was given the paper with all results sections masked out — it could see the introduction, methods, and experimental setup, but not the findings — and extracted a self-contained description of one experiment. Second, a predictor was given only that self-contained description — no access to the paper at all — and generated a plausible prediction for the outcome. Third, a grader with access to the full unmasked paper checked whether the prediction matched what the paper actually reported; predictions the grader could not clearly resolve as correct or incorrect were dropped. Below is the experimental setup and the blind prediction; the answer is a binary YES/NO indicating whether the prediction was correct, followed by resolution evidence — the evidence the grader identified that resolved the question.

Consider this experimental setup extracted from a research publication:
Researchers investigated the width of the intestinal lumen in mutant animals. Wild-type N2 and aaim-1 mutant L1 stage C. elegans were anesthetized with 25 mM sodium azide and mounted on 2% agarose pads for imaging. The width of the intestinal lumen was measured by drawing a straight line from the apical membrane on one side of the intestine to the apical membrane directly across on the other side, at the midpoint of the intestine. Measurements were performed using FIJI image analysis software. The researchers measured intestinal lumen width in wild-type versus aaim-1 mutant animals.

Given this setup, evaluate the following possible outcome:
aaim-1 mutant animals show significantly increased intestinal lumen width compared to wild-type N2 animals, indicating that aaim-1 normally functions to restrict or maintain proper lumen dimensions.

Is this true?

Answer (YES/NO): NO